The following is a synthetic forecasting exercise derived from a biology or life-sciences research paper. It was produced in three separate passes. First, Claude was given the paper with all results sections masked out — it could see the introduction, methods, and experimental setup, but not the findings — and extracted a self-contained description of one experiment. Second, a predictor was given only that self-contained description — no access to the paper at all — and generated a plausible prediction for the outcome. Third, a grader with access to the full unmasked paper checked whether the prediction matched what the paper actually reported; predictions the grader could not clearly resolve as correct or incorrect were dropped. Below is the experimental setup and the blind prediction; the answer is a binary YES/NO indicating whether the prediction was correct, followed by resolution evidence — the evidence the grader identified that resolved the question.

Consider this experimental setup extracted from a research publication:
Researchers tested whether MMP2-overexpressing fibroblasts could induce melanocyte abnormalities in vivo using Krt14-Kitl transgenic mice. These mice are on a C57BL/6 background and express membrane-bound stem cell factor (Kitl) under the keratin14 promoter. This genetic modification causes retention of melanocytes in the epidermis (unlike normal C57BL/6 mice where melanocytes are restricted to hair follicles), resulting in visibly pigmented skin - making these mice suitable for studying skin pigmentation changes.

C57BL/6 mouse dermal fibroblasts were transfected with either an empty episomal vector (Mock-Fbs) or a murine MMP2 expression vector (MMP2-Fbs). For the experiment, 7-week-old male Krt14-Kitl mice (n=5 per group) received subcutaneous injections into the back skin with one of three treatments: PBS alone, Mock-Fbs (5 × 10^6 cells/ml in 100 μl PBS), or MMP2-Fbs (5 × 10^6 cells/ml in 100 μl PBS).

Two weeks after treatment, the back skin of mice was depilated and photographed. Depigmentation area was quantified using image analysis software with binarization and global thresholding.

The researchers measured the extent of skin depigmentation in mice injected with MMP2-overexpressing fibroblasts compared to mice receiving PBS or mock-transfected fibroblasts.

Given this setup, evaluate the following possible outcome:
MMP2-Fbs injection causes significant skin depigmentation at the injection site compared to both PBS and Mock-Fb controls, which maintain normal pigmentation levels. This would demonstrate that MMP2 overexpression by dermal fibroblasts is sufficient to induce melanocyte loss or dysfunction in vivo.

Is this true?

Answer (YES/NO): YES